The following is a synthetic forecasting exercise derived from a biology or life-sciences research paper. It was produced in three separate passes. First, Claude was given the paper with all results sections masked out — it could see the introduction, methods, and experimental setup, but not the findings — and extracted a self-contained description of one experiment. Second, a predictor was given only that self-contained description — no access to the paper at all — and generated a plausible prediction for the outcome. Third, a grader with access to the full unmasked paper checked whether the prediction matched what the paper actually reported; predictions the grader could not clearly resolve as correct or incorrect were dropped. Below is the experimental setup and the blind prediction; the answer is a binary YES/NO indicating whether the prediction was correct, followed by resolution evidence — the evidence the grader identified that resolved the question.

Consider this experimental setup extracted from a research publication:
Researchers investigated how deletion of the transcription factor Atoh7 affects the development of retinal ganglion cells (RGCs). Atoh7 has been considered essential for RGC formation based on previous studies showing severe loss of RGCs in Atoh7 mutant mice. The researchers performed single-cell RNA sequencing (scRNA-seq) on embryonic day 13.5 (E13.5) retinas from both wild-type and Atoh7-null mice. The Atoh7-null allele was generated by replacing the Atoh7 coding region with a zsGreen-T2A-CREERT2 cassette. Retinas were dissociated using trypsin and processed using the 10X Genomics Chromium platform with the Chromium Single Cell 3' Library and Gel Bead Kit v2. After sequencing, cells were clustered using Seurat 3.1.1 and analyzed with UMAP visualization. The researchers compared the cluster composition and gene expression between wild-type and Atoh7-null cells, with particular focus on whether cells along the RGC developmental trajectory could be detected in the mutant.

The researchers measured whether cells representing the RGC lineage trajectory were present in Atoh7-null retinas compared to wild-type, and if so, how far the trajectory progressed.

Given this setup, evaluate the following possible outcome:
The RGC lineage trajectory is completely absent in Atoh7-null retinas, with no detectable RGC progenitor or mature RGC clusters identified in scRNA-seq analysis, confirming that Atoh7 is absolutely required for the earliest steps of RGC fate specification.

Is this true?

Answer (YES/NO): NO